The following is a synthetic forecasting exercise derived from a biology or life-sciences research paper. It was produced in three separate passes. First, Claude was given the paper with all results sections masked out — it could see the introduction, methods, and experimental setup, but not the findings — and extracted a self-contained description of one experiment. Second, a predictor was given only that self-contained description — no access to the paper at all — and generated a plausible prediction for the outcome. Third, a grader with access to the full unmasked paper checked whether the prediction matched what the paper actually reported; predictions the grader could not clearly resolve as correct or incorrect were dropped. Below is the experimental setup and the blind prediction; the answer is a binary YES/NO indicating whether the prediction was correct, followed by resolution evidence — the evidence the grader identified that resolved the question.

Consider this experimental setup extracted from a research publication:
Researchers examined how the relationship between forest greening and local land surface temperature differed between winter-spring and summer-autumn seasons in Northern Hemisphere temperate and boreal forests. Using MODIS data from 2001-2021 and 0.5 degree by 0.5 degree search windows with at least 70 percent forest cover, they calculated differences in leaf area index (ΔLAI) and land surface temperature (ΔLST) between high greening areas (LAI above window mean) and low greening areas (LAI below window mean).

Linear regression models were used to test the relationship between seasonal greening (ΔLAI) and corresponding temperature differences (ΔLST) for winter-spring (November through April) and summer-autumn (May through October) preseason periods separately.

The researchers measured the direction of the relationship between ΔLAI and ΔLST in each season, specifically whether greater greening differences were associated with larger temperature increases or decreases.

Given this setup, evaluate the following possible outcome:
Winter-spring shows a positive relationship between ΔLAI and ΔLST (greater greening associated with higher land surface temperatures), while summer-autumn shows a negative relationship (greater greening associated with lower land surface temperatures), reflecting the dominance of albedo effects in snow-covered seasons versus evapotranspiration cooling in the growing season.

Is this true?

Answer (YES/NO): YES